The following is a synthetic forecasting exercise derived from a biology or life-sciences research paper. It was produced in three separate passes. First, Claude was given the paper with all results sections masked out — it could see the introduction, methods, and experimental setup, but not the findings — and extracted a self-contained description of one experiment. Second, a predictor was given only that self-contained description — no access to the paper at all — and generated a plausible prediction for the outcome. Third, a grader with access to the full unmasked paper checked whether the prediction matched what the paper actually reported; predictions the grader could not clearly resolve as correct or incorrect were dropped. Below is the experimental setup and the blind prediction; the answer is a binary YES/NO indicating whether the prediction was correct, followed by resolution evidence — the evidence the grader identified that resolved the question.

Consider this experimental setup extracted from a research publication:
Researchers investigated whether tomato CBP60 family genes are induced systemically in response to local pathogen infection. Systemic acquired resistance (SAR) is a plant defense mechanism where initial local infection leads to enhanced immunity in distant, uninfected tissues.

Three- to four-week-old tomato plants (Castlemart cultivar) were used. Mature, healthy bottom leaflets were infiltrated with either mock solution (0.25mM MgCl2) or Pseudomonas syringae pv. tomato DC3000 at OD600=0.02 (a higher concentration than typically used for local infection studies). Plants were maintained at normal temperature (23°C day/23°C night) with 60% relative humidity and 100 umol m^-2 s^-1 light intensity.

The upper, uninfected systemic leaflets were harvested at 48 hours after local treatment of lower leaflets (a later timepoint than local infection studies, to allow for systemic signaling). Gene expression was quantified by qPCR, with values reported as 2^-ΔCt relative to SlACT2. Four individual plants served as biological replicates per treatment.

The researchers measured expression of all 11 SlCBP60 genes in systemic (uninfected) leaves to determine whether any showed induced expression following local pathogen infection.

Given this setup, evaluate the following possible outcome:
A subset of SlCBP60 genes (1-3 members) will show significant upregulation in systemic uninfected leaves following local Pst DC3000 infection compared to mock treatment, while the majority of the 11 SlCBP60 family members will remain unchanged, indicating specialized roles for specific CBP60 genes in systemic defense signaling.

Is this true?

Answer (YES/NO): NO